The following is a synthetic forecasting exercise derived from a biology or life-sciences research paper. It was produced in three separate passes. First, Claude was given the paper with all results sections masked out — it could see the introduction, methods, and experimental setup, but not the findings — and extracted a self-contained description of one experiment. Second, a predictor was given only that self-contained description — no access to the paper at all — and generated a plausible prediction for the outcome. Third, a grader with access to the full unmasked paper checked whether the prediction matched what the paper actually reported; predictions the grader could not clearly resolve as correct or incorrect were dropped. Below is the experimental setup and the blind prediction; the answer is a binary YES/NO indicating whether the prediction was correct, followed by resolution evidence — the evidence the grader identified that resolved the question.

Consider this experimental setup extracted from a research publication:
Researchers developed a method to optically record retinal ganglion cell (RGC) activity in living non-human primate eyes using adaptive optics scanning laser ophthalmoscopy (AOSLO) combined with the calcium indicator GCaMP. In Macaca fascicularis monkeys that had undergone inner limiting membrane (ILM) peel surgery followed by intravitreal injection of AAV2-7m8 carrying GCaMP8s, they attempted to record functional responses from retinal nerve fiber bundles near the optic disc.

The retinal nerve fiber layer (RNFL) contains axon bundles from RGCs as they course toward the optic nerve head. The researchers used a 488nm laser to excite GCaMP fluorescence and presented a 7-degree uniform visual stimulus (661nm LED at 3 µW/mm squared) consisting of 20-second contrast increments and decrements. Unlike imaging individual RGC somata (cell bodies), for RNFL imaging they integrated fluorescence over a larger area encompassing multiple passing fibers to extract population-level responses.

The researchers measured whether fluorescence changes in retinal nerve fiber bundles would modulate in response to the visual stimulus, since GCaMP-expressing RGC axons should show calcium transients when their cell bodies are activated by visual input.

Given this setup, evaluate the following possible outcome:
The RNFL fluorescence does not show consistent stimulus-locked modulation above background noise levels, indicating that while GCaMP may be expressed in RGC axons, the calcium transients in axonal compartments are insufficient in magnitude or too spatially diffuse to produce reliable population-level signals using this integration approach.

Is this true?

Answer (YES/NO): NO